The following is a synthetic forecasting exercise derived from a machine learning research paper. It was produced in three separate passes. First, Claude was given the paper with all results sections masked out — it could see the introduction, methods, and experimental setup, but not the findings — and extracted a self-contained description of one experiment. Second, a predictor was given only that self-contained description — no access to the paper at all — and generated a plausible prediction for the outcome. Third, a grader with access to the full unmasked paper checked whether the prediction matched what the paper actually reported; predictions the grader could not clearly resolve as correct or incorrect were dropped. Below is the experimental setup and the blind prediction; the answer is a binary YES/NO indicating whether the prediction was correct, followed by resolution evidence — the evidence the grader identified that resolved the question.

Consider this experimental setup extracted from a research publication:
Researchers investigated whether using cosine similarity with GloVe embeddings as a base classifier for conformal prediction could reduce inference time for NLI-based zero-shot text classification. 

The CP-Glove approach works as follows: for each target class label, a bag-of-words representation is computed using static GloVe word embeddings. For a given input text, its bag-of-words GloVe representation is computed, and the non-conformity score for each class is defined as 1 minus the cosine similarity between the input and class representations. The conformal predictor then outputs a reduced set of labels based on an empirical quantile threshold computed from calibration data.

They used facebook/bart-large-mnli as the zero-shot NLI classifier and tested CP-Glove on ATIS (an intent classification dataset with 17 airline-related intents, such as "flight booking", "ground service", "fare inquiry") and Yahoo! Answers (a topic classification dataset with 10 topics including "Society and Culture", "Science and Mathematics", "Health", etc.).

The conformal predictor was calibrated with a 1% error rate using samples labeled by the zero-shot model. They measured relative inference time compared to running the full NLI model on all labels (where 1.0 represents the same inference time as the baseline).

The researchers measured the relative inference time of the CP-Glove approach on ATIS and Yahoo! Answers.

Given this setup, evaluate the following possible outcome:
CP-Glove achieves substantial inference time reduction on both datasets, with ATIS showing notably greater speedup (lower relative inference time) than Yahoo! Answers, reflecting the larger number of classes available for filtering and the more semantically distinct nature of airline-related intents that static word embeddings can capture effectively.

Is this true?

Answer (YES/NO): NO